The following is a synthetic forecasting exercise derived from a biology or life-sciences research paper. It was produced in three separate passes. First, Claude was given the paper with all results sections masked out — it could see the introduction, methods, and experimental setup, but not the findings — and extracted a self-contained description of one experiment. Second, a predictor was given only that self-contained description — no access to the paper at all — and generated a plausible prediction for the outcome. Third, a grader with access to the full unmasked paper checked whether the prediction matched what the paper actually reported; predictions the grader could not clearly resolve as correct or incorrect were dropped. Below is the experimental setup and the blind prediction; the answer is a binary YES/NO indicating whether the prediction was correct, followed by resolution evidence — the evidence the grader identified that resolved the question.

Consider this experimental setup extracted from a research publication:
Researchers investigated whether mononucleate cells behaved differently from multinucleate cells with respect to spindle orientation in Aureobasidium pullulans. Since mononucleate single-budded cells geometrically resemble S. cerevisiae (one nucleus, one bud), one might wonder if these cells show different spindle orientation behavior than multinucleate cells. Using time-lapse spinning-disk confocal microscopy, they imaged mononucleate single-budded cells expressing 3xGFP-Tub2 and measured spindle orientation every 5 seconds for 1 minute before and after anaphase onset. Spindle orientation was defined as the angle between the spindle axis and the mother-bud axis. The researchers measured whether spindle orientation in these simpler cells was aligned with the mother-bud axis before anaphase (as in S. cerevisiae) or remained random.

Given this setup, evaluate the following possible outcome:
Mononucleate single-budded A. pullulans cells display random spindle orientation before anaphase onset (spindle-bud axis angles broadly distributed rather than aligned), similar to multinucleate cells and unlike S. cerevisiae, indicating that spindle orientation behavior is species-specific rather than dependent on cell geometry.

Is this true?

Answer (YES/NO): NO